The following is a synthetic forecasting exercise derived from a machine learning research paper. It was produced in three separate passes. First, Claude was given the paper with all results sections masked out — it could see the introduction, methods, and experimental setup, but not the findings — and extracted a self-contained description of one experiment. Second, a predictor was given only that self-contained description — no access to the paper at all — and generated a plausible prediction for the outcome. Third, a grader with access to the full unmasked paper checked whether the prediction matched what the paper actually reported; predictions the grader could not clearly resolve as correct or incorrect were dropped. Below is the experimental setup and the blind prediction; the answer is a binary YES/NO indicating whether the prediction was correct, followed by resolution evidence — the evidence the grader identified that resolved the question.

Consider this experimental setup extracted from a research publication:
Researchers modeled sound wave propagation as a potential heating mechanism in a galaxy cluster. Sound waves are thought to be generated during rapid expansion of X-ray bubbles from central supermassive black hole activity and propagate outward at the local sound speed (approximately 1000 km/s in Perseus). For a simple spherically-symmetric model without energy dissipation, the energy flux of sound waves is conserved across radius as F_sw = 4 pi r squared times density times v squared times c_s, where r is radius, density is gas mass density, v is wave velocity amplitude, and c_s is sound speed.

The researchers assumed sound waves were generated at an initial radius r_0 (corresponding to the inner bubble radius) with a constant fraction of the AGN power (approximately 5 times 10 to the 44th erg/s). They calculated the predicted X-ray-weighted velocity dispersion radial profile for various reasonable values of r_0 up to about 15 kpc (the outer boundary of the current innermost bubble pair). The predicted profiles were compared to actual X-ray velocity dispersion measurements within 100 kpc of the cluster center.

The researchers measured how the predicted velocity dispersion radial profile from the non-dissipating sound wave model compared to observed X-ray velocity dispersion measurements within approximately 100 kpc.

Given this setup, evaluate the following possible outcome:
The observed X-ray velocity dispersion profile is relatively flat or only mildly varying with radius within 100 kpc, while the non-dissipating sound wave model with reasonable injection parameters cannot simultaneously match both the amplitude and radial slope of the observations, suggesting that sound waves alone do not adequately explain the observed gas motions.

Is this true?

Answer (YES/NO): YES